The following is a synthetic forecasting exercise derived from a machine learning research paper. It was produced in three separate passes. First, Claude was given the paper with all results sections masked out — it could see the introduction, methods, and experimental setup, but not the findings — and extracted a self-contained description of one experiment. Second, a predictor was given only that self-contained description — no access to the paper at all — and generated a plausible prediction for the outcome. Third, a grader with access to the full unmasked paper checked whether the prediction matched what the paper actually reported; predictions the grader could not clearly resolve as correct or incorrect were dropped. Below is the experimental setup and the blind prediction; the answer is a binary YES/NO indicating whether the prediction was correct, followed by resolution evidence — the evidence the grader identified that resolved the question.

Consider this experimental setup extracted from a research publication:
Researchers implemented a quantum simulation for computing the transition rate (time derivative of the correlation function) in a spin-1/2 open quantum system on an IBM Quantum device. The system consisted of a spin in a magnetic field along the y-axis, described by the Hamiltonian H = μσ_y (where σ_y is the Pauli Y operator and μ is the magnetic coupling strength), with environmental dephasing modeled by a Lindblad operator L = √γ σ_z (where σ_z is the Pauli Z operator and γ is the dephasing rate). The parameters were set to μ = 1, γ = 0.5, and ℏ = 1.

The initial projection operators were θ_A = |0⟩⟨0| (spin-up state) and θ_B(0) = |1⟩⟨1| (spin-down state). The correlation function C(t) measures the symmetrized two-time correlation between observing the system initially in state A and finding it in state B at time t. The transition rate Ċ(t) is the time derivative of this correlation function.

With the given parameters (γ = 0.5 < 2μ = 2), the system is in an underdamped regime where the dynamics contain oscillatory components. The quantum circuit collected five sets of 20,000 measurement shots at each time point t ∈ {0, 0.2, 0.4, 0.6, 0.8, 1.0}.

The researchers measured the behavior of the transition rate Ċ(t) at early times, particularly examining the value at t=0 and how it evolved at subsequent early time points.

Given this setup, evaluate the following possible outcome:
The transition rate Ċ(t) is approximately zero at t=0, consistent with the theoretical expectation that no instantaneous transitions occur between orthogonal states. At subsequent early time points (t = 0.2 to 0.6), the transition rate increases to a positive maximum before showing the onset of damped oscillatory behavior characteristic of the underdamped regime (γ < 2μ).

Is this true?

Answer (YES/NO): NO